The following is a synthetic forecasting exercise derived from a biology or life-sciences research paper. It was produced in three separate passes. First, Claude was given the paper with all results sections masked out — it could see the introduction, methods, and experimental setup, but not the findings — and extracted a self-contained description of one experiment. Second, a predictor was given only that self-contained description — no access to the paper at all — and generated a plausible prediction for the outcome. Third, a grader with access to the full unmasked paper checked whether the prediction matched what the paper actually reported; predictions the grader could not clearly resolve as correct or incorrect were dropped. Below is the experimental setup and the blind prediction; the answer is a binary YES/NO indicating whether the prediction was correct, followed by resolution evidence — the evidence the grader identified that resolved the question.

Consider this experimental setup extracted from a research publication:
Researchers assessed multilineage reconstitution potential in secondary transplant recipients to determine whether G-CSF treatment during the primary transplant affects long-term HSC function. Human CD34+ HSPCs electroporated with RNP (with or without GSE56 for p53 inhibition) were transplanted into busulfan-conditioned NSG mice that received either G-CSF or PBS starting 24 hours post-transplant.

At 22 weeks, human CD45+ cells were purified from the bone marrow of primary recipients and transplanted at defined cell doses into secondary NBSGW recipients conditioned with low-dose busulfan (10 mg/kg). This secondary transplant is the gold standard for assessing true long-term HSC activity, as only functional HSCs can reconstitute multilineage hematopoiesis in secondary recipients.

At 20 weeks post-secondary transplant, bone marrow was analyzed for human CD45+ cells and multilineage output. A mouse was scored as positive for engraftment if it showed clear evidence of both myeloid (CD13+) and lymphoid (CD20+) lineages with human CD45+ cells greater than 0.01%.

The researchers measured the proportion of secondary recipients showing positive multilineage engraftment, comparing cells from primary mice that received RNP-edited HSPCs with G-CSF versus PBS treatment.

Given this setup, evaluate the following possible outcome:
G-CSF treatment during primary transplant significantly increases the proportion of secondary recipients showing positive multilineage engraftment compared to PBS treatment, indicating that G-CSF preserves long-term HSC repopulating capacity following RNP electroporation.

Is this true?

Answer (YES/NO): NO